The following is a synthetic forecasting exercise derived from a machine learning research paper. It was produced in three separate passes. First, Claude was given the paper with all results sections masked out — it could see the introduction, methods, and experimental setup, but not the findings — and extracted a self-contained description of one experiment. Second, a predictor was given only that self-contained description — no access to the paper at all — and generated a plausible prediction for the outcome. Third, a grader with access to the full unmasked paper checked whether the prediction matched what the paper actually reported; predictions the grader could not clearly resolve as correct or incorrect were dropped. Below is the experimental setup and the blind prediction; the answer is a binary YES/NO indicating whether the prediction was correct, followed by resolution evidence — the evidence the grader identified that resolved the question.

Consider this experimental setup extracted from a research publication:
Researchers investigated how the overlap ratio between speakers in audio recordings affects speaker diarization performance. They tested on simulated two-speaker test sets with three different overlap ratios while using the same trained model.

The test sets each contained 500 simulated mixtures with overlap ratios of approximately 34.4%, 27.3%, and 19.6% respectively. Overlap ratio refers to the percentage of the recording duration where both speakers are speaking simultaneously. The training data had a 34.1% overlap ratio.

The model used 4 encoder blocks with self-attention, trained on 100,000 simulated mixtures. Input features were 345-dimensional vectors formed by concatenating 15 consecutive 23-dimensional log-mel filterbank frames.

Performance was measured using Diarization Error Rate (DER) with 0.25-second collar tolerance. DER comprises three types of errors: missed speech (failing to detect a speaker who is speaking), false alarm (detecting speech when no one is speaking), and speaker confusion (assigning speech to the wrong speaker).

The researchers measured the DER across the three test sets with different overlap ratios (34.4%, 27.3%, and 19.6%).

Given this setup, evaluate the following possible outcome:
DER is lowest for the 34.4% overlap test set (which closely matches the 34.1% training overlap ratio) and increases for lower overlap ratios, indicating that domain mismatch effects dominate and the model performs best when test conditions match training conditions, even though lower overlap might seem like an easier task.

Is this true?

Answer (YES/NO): NO